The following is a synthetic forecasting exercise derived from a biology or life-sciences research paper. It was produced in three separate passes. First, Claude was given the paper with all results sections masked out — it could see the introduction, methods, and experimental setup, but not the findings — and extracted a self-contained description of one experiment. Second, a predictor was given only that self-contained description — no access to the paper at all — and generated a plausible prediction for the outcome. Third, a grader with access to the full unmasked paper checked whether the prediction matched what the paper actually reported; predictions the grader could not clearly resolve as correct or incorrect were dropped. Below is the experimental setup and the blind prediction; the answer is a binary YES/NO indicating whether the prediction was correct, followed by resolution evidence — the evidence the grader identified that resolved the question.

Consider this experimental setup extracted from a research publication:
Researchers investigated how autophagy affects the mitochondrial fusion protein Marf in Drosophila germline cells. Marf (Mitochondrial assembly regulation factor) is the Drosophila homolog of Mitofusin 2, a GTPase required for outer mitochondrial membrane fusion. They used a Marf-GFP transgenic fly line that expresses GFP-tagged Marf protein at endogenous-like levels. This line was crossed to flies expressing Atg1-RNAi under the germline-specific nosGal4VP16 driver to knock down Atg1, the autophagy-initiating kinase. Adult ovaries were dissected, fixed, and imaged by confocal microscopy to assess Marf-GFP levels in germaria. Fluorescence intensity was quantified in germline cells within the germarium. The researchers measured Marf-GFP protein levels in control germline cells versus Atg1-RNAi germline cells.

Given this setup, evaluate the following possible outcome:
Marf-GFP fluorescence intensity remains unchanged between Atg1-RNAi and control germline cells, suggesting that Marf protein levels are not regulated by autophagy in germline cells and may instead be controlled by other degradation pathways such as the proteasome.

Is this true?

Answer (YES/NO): NO